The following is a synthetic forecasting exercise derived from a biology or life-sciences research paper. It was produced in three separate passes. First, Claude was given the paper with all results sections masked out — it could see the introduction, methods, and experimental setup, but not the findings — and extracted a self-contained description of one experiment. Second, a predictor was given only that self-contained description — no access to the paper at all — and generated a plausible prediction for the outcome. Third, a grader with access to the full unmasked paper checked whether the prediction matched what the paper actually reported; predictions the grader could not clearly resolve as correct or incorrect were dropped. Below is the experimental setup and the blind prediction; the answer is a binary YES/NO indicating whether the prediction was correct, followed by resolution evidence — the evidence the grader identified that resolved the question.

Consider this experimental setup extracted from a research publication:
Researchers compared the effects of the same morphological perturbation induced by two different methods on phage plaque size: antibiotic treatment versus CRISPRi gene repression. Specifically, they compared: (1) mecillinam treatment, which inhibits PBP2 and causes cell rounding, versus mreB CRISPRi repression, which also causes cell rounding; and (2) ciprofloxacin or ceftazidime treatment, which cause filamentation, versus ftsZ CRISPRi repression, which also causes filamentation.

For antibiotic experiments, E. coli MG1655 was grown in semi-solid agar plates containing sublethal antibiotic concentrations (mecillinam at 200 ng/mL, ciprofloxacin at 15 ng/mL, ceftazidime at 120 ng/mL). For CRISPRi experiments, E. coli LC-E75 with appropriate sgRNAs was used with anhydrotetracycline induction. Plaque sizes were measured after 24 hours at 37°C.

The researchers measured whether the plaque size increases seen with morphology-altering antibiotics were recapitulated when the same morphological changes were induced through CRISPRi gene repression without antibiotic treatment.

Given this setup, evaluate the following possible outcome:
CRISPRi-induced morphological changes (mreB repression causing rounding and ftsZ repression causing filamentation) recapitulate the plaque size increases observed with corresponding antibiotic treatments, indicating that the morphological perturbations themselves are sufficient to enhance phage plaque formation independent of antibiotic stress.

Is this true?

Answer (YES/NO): YES